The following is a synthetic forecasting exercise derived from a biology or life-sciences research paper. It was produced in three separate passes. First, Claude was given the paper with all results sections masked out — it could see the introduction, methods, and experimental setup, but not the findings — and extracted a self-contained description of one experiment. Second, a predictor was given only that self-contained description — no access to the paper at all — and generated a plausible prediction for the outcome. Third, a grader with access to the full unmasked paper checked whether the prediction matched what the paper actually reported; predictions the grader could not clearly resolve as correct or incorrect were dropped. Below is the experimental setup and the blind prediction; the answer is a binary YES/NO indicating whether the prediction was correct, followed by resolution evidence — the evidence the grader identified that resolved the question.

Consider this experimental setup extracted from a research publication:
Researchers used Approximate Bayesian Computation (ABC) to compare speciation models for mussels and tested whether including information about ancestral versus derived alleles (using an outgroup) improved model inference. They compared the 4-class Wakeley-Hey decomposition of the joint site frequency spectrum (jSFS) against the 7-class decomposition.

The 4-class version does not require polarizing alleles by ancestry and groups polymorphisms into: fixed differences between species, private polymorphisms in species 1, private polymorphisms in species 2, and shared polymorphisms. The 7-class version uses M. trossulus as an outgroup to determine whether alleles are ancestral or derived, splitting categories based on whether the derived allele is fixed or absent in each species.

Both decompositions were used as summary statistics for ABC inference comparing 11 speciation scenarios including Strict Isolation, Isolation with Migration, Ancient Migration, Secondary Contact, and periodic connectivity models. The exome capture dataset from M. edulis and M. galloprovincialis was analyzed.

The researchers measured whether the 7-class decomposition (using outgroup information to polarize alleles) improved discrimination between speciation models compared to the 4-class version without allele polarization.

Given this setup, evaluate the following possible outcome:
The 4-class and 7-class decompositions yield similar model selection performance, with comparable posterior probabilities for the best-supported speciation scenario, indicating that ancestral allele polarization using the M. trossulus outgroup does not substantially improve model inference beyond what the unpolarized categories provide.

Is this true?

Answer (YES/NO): YES